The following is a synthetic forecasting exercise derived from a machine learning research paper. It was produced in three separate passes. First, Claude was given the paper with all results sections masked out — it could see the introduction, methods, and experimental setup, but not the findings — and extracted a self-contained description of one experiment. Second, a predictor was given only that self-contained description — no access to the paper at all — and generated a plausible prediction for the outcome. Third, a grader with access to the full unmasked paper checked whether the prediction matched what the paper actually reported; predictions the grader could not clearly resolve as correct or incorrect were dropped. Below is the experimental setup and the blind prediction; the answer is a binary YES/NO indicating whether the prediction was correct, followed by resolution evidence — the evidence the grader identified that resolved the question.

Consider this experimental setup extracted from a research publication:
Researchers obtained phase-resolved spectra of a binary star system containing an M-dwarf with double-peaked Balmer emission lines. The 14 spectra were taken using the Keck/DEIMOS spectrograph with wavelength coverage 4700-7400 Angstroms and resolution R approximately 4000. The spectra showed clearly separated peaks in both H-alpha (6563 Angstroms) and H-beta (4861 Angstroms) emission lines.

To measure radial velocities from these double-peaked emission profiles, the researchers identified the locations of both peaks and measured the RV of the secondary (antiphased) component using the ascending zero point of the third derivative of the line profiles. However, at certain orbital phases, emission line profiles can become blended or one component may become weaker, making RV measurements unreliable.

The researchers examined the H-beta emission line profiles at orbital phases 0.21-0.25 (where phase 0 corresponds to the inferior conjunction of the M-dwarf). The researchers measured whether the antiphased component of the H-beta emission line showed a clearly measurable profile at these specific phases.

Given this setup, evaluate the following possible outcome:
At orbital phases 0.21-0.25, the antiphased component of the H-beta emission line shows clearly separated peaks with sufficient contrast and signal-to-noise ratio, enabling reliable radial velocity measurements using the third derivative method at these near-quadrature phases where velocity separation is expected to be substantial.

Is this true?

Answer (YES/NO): NO